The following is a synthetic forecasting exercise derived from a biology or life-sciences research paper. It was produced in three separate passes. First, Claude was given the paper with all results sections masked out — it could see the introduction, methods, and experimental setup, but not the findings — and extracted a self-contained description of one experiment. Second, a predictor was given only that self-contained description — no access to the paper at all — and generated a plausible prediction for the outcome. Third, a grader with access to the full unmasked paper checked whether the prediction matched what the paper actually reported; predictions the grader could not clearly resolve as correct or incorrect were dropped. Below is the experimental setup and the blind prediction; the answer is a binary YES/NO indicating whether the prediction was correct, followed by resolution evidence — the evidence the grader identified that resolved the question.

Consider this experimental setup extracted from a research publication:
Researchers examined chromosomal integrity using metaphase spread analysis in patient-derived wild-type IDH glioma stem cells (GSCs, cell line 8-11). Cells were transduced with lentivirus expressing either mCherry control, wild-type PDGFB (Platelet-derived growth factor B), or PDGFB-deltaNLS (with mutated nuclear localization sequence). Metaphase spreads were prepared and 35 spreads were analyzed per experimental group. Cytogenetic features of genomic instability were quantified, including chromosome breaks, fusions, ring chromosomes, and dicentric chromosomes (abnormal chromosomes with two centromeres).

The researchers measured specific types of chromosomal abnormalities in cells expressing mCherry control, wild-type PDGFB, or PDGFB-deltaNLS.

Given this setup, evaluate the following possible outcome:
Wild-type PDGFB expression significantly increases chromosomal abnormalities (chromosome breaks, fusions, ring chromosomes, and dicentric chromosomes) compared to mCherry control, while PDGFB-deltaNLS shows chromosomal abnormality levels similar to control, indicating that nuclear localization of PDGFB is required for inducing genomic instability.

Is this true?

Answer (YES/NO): NO